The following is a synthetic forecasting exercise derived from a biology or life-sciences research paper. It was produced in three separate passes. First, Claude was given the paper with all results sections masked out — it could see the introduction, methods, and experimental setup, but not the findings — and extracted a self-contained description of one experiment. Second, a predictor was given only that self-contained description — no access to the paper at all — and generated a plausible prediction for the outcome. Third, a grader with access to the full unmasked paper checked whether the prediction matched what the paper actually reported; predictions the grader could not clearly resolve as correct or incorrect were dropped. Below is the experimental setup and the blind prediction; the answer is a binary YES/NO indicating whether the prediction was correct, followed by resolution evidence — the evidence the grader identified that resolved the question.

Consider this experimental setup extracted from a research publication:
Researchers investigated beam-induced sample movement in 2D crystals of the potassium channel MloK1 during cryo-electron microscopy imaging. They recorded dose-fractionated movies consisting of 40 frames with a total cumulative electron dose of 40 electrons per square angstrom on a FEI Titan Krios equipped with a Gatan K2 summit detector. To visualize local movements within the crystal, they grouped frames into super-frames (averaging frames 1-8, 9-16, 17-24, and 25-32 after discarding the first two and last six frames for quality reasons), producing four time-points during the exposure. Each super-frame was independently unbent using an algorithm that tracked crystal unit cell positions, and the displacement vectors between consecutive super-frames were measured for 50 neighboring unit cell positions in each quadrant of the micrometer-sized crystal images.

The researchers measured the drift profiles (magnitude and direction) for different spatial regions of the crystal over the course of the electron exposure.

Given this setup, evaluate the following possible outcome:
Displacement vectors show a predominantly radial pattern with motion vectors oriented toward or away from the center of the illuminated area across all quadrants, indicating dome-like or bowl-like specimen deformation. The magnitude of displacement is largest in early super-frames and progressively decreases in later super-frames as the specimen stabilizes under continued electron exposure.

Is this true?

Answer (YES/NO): NO